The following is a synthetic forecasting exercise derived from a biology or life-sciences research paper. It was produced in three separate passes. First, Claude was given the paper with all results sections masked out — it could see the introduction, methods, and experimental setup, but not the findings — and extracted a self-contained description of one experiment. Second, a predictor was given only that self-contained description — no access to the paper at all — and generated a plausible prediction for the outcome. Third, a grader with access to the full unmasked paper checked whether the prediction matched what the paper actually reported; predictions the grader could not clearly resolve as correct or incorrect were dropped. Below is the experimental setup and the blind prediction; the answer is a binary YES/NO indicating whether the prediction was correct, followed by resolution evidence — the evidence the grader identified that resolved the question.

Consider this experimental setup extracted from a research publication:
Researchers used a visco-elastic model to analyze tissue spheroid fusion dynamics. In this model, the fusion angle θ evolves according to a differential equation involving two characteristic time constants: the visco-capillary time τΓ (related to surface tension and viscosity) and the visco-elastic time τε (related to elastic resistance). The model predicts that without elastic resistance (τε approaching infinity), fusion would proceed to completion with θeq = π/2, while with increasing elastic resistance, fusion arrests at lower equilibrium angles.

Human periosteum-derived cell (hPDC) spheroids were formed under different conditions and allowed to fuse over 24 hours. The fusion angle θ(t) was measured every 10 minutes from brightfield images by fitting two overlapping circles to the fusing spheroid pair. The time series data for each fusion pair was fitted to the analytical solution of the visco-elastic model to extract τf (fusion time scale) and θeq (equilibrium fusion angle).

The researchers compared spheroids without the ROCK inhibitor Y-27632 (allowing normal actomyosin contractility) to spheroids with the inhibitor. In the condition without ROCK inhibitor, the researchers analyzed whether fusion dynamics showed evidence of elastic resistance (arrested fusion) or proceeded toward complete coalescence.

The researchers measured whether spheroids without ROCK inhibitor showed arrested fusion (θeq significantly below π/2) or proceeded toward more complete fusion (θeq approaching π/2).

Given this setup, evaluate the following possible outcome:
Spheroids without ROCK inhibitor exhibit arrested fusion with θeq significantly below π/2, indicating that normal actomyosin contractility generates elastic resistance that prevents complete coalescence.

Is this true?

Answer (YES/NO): NO